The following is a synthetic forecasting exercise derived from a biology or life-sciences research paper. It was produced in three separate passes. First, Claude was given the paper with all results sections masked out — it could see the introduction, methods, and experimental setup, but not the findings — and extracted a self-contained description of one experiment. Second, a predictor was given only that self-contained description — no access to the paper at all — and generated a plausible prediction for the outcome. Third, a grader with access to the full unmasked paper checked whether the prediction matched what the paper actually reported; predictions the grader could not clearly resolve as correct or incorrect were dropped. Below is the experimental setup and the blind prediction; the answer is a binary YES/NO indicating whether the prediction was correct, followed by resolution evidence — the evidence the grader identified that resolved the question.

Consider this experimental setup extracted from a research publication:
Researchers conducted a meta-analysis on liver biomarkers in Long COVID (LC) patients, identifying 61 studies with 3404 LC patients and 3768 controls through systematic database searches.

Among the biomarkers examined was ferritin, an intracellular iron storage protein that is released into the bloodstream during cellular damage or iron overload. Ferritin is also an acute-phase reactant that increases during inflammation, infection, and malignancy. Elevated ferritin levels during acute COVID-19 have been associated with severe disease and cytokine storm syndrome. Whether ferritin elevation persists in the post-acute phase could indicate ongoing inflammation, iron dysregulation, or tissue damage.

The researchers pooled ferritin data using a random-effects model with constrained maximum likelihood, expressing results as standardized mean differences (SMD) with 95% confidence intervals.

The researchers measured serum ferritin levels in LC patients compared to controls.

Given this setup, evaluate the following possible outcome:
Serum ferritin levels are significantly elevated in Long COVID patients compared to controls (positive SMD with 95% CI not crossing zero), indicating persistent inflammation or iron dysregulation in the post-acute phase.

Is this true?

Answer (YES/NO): YES